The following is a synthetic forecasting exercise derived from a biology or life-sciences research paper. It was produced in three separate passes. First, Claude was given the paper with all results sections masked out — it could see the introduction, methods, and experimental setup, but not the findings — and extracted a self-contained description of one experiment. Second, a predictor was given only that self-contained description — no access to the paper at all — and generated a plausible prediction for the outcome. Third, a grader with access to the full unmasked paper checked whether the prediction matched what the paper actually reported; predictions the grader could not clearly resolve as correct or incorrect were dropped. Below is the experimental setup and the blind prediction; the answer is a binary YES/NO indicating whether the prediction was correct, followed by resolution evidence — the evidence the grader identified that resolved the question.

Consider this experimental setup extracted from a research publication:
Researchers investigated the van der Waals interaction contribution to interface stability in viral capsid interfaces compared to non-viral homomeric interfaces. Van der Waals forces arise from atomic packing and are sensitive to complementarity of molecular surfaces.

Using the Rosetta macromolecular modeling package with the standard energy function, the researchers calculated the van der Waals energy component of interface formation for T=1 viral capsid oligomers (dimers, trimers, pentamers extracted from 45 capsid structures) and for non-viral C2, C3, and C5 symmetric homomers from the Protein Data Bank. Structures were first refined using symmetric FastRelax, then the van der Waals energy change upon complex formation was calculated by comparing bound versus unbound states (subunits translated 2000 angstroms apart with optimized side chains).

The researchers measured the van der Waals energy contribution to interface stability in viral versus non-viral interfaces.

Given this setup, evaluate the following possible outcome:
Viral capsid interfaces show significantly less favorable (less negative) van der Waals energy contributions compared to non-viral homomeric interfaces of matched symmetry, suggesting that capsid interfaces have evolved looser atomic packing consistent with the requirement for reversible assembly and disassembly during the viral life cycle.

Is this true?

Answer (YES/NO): YES